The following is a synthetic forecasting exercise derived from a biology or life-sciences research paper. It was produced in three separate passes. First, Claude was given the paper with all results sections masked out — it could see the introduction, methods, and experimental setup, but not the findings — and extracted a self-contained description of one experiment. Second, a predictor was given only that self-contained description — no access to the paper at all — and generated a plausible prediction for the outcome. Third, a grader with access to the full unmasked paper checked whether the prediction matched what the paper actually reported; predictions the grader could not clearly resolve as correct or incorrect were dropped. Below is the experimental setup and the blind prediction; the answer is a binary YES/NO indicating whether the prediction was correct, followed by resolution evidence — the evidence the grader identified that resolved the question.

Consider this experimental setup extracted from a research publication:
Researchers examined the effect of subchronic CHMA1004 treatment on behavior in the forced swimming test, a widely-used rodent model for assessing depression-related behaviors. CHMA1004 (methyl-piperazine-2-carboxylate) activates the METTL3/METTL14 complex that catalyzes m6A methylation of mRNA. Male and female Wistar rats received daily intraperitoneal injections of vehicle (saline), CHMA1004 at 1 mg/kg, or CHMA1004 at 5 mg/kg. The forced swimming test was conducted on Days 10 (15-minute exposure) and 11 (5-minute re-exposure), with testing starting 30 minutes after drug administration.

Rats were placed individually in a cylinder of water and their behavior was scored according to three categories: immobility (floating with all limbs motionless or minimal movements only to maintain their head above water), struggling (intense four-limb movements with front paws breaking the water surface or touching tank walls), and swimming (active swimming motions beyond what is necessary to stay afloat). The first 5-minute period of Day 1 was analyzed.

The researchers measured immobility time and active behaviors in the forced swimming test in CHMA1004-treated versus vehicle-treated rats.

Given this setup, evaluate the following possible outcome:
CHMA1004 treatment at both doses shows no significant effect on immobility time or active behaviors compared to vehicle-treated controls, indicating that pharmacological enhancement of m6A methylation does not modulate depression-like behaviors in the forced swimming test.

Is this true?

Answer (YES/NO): NO